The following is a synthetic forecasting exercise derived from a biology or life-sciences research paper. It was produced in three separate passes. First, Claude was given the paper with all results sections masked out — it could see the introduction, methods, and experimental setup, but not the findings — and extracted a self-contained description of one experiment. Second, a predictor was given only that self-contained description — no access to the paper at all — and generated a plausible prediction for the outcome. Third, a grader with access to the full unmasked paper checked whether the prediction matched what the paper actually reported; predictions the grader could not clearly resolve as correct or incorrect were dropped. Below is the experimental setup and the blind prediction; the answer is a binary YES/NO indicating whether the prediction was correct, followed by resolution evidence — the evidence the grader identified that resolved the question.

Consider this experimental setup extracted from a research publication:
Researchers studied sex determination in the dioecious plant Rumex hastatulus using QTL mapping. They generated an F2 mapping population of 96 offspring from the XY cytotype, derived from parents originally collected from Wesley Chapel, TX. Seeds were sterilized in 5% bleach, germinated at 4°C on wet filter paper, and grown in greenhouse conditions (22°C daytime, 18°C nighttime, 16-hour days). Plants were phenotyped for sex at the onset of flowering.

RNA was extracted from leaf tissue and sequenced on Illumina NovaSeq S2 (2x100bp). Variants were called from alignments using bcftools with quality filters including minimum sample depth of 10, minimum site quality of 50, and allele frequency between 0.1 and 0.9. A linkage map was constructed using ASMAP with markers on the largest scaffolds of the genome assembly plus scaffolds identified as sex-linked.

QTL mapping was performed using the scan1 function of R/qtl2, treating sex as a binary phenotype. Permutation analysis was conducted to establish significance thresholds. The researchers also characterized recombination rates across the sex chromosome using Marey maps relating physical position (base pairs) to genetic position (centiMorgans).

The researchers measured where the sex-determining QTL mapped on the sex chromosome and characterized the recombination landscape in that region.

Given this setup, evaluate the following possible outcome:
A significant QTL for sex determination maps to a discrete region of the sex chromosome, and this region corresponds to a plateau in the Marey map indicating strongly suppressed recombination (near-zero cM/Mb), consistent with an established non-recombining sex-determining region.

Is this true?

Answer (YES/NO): NO